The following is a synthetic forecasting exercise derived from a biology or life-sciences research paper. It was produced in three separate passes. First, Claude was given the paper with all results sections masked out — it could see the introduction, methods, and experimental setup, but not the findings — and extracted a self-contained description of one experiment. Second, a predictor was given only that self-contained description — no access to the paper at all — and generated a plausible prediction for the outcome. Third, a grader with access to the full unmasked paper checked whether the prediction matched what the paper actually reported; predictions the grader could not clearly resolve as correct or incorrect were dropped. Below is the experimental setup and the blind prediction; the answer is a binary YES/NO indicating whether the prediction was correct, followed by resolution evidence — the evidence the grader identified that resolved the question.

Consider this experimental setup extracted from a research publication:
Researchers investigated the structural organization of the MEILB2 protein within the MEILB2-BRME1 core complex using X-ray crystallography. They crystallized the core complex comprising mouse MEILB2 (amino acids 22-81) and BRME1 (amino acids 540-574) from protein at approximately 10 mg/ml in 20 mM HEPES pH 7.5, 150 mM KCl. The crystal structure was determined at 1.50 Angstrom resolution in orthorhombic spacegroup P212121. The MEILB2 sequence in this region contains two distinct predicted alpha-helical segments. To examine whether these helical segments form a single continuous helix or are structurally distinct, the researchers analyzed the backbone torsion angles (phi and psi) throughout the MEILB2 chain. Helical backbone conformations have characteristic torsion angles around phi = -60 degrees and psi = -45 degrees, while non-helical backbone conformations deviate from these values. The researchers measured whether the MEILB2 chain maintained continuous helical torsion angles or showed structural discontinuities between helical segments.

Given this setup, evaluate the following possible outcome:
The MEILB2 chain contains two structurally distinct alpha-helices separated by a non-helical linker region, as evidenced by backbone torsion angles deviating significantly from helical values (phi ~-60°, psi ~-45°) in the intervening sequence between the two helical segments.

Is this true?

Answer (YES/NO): YES